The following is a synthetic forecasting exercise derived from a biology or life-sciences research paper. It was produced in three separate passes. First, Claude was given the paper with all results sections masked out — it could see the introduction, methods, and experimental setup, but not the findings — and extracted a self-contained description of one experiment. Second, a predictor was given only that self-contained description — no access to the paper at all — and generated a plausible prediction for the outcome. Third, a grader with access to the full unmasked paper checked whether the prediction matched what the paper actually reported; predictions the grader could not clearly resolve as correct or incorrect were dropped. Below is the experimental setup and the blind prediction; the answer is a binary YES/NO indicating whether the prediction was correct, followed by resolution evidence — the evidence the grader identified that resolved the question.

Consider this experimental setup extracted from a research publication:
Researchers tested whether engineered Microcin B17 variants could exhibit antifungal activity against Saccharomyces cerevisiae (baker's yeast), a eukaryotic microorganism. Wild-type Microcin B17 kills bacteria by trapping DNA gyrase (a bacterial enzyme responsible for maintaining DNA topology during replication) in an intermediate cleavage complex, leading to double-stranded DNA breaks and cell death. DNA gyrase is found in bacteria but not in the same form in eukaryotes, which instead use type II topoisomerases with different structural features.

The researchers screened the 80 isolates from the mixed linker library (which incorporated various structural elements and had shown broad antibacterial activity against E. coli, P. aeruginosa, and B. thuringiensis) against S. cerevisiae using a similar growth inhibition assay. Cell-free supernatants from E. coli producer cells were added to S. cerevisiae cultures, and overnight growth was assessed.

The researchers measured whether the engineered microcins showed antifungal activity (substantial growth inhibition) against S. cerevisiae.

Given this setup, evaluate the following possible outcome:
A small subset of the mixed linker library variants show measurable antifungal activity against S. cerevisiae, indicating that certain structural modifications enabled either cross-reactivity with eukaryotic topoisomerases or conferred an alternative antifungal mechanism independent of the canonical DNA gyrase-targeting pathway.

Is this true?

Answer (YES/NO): NO